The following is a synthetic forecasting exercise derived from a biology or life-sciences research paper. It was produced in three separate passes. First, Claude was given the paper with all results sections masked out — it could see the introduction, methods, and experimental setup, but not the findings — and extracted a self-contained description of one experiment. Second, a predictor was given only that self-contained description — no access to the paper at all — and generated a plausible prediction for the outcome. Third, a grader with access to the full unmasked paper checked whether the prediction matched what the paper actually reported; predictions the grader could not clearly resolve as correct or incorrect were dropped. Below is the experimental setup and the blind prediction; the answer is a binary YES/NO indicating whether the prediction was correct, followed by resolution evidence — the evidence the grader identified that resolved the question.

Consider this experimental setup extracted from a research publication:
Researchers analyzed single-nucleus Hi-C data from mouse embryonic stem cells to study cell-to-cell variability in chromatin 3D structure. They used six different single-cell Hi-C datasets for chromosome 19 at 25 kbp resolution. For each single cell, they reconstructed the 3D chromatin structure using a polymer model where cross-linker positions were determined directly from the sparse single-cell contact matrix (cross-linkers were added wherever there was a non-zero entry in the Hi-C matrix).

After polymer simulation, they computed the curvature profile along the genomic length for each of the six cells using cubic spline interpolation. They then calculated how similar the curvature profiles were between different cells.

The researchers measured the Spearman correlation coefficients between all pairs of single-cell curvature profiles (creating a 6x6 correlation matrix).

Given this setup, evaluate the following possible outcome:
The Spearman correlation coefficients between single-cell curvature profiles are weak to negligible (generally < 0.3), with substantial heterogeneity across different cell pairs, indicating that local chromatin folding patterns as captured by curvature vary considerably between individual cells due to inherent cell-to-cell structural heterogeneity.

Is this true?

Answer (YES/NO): YES